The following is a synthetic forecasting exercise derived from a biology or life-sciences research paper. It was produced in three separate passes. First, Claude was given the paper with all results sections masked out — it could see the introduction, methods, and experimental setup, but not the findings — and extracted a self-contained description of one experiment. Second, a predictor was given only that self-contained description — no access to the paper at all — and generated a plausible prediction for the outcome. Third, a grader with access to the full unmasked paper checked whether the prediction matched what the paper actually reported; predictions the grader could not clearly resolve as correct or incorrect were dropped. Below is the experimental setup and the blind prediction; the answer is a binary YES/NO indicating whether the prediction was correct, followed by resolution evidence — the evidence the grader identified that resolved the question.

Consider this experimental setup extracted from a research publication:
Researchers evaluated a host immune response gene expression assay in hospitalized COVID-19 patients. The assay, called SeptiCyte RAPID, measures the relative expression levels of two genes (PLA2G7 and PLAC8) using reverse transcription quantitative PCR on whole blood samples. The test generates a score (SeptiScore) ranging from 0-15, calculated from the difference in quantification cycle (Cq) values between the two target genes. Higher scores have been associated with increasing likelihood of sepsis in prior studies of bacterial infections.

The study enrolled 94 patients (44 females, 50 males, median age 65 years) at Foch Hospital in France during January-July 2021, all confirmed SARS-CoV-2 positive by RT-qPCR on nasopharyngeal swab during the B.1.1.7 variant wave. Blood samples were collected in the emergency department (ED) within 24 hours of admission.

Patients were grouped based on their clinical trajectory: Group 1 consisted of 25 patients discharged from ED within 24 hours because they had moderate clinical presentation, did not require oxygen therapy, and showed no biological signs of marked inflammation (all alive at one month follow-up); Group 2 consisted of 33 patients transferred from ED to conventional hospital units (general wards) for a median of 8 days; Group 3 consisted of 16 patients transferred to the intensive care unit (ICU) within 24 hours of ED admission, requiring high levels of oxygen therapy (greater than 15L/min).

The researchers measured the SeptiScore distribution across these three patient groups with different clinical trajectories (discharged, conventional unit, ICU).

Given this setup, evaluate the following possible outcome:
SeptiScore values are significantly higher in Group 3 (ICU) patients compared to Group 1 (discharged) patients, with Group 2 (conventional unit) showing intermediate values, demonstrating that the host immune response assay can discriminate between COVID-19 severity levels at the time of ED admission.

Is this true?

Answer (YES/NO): YES